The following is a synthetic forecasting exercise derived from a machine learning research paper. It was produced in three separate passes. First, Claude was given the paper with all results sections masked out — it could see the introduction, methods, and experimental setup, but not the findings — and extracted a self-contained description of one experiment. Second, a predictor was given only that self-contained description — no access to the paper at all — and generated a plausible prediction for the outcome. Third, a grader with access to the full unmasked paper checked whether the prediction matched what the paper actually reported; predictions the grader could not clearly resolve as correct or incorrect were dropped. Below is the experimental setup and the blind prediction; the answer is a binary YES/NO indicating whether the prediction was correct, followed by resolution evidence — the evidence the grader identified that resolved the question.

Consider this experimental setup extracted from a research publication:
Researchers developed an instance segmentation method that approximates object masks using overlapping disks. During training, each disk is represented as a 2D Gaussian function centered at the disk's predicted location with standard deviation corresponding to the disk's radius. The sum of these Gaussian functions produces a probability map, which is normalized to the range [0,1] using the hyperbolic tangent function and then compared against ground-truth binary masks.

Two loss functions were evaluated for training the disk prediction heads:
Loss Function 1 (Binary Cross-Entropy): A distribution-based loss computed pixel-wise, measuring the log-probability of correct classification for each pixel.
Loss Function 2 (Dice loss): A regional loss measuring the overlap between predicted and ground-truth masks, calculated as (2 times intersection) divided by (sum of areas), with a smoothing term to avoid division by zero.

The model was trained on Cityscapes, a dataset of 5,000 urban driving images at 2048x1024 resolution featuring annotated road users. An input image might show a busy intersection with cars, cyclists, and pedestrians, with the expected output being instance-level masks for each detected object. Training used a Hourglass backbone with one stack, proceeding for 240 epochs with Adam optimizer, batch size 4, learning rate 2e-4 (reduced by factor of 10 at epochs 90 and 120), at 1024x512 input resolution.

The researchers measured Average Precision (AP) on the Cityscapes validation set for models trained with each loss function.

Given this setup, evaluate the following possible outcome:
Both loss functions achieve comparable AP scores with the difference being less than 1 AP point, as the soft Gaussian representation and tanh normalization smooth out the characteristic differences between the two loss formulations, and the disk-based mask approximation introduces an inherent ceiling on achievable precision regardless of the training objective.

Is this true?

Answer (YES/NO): NO